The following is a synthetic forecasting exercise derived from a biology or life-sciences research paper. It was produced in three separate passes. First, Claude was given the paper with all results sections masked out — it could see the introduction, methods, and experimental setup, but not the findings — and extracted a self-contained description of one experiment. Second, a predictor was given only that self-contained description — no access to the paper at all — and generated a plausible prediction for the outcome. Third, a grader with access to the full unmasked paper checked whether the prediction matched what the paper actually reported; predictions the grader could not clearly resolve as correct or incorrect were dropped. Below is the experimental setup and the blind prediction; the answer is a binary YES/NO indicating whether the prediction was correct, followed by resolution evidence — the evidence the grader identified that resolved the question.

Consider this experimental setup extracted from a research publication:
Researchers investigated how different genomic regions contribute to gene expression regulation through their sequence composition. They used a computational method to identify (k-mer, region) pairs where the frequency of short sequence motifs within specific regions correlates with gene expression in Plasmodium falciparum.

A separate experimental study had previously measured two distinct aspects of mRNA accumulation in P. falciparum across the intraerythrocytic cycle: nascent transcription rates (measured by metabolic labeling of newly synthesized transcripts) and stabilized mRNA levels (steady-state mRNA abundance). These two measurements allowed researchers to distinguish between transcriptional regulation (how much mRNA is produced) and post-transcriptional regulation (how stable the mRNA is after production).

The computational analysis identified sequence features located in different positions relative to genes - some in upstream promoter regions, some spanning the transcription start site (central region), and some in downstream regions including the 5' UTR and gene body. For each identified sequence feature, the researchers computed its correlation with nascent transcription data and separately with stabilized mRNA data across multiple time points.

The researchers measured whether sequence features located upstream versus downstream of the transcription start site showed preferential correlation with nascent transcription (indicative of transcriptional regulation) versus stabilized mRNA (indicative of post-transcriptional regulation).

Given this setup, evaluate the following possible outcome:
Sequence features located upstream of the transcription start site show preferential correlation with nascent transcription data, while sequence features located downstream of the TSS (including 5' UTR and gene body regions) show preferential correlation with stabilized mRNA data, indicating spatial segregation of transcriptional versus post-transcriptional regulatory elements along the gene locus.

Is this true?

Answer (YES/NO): YES